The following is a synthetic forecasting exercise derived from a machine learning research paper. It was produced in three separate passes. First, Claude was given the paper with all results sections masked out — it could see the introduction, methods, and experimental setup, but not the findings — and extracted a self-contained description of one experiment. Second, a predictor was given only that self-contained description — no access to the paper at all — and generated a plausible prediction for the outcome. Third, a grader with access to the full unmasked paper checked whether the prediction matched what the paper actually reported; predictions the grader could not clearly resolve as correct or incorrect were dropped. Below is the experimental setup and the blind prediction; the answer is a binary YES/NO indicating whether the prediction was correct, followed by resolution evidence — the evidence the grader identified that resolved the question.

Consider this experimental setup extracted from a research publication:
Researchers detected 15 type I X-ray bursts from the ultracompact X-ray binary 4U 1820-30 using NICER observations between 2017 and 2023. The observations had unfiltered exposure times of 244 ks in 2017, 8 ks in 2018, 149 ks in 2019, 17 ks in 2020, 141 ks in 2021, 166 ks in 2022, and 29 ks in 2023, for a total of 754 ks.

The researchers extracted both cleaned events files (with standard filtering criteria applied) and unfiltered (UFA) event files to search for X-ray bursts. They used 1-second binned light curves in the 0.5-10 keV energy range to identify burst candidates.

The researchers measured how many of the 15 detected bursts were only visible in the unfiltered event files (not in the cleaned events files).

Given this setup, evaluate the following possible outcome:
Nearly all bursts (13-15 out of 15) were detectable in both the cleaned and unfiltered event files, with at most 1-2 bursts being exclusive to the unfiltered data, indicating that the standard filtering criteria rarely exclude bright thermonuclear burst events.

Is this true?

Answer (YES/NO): NO